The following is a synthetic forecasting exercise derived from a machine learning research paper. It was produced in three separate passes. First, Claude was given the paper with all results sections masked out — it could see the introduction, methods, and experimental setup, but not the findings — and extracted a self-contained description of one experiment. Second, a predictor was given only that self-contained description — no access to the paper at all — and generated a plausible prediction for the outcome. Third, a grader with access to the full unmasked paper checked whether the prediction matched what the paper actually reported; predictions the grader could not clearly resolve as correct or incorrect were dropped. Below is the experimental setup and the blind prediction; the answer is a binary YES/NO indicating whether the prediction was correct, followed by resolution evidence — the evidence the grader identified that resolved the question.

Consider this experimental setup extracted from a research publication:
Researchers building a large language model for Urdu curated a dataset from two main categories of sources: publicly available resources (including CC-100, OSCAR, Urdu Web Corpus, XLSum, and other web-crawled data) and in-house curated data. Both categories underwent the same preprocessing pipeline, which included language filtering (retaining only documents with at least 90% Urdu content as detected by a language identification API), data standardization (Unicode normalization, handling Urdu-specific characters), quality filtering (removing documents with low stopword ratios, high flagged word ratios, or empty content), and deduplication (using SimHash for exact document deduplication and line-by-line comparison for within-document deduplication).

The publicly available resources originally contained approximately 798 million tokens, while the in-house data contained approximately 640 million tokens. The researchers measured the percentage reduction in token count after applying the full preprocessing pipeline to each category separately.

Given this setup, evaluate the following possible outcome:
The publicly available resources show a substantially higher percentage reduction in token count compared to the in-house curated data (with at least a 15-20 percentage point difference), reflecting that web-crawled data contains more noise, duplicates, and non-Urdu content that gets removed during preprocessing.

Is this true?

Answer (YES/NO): YES